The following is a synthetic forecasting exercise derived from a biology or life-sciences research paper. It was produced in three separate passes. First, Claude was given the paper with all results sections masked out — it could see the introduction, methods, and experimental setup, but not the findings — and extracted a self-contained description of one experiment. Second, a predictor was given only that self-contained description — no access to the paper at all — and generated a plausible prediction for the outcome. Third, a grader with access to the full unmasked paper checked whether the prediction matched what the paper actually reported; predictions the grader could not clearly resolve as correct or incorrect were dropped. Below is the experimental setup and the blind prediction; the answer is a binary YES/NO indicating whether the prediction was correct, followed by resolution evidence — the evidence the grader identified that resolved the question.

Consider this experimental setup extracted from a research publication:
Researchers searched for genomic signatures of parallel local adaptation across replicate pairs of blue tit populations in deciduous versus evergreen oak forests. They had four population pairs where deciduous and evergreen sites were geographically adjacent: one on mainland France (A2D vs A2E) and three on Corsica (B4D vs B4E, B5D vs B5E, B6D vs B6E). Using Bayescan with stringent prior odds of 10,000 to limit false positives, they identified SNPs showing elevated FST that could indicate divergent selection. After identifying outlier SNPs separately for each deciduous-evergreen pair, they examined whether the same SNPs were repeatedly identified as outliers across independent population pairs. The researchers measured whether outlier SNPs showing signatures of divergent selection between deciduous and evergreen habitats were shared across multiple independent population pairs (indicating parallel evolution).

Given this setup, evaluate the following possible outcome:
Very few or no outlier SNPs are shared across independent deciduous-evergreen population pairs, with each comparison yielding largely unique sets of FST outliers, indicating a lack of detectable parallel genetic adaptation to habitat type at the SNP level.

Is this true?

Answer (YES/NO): YES